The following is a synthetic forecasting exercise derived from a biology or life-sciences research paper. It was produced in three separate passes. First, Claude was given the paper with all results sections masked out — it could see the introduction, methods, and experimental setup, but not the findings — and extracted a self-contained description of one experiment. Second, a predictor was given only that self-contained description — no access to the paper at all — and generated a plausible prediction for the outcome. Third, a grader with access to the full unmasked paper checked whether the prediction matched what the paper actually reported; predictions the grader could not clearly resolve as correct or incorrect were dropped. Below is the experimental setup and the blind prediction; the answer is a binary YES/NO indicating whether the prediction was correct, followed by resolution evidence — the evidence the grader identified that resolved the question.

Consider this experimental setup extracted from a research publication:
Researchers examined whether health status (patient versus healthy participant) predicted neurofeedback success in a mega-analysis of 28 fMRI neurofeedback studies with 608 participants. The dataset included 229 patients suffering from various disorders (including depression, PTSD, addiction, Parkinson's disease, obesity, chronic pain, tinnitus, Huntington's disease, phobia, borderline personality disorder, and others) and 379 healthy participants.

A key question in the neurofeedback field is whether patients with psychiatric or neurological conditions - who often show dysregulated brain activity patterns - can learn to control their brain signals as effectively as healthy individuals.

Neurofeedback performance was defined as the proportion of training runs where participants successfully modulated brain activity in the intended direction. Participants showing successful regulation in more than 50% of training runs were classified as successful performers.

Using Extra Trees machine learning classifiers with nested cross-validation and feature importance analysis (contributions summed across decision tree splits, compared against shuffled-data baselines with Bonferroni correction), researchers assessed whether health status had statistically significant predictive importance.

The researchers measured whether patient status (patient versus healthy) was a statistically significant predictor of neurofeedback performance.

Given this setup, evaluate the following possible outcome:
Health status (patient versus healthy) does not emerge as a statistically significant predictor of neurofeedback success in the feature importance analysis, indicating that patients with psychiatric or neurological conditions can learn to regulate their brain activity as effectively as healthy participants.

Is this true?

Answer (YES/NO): NO